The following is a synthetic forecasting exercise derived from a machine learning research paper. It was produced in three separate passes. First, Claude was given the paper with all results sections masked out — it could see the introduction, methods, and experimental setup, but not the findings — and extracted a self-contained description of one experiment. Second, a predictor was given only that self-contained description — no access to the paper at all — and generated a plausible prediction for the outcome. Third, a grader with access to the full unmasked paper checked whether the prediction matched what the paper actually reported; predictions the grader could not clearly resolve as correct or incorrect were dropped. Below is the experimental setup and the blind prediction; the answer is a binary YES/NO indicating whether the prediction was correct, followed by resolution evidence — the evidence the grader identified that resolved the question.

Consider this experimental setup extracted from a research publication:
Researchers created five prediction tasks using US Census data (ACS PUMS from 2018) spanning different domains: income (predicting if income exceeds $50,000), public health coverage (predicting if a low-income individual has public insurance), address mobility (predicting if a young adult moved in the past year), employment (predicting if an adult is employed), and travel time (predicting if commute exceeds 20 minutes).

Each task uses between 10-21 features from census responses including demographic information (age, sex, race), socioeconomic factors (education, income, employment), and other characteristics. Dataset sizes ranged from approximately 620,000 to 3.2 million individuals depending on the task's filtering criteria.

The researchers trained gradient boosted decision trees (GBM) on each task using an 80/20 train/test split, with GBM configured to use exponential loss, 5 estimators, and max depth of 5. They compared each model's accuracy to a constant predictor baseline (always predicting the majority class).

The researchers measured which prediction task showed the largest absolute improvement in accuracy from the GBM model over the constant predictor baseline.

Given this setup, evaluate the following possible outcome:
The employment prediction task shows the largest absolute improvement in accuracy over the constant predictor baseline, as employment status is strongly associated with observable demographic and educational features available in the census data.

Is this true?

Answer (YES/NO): YES